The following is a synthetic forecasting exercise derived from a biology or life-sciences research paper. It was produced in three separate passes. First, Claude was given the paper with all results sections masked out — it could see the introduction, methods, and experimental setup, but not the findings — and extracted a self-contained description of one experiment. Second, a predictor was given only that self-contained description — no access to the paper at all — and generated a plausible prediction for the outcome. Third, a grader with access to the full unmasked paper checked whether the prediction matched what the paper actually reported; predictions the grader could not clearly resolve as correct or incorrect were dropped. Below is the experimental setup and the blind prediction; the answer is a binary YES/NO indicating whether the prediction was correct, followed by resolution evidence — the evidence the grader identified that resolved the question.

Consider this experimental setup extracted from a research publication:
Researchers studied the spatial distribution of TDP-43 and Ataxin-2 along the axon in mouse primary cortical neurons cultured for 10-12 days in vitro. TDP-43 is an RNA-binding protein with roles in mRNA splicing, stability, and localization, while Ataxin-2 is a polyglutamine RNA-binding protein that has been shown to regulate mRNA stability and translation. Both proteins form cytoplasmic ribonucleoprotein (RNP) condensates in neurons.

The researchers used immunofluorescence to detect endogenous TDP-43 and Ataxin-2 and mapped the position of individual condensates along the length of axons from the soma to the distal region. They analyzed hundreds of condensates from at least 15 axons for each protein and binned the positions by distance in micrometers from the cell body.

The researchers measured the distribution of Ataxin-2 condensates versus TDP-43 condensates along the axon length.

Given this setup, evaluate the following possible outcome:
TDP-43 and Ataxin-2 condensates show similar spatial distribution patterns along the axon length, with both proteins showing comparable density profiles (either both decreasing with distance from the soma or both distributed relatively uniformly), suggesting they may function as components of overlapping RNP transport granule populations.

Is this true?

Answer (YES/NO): NO